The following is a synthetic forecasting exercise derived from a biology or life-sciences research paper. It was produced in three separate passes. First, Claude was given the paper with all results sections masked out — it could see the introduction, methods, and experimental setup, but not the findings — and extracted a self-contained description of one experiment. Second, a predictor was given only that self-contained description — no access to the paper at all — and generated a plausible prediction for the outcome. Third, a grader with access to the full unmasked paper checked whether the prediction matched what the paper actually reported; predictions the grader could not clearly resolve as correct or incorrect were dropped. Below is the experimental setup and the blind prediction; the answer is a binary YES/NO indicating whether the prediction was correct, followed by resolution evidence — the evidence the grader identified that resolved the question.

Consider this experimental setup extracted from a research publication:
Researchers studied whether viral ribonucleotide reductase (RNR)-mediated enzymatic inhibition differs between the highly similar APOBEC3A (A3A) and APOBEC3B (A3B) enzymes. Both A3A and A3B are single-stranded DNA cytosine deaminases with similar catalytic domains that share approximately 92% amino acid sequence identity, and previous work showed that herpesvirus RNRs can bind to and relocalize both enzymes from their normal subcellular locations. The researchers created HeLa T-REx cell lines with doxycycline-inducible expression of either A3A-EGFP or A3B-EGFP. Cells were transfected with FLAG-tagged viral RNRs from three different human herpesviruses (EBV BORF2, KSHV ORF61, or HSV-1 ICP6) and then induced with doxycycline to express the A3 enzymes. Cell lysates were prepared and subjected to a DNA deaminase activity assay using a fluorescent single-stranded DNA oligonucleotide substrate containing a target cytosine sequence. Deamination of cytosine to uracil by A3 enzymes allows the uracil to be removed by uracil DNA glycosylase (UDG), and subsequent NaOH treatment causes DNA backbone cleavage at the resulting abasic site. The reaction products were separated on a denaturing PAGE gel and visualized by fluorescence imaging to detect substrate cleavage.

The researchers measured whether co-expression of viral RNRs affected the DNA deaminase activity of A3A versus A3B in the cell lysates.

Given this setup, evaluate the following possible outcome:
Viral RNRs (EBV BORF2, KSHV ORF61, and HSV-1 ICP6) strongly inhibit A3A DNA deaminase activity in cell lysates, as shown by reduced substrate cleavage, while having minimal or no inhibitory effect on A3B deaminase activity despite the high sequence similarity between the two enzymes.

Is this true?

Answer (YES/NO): NO